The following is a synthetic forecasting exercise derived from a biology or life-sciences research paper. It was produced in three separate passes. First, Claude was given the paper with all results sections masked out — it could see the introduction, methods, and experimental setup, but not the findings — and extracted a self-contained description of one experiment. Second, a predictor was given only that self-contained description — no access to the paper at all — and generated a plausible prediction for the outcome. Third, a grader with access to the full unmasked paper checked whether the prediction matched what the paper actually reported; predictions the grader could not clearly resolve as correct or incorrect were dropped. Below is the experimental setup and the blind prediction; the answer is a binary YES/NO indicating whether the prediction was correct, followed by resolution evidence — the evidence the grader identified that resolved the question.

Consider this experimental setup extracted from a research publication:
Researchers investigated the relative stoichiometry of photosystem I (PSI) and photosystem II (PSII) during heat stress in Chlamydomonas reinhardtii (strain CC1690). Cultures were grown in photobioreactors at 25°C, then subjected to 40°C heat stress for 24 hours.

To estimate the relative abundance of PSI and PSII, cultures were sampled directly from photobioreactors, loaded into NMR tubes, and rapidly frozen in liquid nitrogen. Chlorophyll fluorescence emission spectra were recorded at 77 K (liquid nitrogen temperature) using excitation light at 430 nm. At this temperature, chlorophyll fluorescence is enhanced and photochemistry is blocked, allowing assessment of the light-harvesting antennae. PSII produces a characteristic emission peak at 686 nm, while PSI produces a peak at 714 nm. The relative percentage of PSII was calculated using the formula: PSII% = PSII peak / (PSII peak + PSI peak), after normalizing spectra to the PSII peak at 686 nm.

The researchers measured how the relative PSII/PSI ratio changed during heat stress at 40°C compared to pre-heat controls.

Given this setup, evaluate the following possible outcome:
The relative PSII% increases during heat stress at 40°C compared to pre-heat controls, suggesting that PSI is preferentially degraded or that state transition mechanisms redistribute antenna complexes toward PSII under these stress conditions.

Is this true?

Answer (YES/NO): YES